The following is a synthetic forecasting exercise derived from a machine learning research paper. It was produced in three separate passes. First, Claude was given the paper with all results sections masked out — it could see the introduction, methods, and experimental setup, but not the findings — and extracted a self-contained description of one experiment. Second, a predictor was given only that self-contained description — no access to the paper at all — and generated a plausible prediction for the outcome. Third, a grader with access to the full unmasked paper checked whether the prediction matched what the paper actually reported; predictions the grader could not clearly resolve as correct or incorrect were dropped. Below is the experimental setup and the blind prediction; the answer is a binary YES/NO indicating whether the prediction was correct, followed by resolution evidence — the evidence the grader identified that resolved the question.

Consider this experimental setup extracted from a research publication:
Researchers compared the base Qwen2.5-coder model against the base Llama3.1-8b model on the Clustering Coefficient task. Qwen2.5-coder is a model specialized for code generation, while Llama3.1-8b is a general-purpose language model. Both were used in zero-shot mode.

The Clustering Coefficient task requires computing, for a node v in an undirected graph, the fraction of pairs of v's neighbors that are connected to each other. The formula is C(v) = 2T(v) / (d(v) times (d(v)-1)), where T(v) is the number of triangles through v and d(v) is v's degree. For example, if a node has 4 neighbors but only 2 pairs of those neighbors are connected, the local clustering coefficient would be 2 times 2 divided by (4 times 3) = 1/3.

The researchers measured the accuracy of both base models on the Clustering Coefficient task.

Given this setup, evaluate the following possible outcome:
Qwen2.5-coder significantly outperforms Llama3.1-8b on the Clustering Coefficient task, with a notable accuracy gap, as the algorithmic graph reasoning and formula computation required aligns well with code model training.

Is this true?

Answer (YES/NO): YES